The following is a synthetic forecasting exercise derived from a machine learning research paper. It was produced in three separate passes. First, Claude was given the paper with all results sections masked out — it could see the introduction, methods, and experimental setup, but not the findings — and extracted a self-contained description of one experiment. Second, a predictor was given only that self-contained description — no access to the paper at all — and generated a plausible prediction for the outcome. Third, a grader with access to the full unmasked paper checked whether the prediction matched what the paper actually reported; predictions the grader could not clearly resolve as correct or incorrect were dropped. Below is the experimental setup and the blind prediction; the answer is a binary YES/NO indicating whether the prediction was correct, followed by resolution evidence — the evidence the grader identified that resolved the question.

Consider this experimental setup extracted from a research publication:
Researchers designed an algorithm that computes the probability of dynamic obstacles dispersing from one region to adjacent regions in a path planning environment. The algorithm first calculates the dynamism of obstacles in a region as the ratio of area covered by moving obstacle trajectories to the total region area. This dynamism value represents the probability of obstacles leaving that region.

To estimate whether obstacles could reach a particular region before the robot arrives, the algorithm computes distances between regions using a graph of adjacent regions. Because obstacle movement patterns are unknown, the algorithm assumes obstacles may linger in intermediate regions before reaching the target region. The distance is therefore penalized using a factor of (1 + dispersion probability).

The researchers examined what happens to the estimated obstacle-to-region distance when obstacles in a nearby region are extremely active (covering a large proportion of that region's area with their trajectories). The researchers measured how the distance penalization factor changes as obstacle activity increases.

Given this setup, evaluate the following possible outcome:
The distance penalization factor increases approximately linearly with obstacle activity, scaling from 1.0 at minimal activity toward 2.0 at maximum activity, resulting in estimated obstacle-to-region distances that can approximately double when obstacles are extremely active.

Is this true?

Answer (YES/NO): NO